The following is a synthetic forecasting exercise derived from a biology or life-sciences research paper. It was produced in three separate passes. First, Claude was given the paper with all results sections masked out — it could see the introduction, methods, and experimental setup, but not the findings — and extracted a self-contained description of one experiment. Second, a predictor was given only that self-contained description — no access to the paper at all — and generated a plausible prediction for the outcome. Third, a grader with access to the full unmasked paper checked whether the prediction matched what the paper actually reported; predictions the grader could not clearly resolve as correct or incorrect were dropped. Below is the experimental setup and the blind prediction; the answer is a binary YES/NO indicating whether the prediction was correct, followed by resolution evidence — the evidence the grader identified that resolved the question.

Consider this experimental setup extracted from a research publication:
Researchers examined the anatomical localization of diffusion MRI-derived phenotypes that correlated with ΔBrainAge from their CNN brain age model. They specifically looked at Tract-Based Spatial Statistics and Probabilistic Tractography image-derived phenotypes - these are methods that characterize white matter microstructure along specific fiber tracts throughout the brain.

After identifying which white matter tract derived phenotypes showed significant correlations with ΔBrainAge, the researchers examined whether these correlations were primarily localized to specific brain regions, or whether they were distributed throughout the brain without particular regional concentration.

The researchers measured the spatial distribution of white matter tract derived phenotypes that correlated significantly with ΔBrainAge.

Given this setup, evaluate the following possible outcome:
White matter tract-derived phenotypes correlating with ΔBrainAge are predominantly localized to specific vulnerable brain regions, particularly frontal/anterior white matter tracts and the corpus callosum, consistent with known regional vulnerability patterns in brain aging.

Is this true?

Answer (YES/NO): NO